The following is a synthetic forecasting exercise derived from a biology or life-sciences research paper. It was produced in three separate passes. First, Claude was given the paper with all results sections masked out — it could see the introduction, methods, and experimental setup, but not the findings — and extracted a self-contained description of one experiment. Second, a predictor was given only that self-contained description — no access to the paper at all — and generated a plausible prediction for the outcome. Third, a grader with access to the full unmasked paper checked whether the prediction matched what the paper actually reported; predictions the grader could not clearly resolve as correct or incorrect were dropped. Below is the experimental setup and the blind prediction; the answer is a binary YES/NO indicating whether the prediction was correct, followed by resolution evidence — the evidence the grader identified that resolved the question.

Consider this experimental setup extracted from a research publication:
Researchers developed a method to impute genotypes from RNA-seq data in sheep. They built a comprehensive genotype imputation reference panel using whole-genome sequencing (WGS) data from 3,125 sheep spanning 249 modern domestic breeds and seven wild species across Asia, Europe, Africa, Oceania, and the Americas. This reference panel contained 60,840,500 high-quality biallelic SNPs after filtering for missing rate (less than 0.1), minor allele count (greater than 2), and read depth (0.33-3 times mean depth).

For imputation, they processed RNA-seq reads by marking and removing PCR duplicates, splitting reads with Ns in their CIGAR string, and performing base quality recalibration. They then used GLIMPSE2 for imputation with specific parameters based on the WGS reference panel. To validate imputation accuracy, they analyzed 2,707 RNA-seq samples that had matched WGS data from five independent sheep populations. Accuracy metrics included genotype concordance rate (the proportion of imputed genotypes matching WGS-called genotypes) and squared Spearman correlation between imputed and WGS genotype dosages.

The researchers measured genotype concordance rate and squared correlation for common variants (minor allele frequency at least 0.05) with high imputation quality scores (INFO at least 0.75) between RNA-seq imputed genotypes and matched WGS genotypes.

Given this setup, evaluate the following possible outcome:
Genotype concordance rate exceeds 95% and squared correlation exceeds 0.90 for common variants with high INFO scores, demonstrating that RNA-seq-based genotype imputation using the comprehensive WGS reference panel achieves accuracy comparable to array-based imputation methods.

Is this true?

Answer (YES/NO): NO